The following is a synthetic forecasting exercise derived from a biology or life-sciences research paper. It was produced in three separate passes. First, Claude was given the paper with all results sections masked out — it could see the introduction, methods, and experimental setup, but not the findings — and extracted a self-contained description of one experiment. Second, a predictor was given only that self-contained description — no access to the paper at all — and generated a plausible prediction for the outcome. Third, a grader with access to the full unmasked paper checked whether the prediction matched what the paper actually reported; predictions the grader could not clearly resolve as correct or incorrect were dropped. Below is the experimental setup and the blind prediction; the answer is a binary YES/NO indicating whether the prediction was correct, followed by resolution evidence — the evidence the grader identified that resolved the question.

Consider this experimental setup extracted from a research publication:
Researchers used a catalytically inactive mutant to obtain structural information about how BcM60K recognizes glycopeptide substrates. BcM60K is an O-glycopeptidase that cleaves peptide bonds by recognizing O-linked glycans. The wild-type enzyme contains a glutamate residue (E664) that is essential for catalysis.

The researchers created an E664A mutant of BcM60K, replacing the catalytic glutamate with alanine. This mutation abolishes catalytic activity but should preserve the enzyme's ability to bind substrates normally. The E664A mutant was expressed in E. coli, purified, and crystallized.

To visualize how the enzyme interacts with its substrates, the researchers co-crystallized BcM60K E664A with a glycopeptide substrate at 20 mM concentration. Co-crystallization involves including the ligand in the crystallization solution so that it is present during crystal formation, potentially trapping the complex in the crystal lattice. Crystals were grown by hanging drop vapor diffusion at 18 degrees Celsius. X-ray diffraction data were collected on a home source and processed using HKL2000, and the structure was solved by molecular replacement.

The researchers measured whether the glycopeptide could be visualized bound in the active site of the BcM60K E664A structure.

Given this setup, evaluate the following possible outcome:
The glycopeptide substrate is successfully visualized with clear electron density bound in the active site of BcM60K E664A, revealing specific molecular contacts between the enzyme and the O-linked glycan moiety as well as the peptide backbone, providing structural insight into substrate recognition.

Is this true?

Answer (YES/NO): YES